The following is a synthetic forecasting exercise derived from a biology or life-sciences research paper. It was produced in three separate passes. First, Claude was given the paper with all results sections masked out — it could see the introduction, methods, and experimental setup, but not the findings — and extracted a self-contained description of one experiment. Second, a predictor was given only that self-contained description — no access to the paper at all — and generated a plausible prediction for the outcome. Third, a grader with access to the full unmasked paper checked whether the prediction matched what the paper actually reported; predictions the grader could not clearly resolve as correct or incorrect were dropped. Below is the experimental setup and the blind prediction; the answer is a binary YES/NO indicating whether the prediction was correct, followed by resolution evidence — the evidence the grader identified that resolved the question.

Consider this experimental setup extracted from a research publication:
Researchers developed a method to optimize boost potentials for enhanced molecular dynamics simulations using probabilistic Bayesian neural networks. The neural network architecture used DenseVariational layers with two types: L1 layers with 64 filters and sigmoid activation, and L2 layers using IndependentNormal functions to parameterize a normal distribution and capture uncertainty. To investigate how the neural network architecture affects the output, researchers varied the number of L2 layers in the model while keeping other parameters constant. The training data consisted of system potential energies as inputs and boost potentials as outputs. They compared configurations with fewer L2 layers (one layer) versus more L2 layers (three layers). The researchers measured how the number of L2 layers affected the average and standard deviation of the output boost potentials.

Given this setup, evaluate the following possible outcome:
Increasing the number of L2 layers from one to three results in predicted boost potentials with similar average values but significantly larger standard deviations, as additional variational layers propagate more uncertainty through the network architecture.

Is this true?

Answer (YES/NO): NO